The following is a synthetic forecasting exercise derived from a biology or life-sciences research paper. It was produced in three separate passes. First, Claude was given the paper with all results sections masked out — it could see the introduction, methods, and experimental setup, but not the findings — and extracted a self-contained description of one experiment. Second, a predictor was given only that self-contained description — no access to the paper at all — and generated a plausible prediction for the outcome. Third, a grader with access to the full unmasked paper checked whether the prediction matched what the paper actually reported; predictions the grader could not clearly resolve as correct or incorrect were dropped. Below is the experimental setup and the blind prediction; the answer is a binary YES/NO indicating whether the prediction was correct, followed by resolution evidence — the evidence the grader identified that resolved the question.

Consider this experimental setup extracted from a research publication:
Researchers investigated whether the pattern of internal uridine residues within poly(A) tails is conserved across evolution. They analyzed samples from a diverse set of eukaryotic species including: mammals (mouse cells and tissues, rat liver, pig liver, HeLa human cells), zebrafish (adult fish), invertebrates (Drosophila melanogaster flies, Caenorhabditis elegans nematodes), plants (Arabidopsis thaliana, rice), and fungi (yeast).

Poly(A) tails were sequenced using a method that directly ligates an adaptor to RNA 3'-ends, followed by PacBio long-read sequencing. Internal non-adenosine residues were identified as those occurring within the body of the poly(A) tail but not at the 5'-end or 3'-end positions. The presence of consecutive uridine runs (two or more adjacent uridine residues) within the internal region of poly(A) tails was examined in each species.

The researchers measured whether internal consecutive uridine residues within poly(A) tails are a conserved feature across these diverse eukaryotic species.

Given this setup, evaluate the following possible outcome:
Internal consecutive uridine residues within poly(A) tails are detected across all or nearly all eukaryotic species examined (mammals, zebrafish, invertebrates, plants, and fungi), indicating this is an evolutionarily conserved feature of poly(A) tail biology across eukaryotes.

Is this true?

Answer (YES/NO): YES